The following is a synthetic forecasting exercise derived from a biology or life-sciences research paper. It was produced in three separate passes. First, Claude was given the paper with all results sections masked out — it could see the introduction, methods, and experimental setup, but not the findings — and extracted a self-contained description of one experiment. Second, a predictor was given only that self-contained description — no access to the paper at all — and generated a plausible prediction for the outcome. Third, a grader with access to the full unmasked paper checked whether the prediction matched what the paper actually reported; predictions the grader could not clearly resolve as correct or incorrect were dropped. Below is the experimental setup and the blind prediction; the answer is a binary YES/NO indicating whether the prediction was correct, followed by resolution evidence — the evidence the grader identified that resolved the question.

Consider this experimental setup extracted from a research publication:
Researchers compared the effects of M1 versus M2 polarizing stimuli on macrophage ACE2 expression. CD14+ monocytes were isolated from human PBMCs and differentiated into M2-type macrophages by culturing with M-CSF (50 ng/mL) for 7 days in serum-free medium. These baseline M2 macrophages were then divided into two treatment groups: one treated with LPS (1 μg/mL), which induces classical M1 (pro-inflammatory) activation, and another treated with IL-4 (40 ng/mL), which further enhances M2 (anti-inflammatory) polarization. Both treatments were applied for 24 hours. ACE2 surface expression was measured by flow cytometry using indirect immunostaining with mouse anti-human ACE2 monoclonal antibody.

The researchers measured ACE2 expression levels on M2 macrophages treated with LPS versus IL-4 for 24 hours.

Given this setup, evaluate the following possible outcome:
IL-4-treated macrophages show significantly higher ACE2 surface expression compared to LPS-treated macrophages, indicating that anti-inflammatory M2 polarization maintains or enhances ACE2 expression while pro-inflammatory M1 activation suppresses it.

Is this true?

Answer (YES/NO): NO